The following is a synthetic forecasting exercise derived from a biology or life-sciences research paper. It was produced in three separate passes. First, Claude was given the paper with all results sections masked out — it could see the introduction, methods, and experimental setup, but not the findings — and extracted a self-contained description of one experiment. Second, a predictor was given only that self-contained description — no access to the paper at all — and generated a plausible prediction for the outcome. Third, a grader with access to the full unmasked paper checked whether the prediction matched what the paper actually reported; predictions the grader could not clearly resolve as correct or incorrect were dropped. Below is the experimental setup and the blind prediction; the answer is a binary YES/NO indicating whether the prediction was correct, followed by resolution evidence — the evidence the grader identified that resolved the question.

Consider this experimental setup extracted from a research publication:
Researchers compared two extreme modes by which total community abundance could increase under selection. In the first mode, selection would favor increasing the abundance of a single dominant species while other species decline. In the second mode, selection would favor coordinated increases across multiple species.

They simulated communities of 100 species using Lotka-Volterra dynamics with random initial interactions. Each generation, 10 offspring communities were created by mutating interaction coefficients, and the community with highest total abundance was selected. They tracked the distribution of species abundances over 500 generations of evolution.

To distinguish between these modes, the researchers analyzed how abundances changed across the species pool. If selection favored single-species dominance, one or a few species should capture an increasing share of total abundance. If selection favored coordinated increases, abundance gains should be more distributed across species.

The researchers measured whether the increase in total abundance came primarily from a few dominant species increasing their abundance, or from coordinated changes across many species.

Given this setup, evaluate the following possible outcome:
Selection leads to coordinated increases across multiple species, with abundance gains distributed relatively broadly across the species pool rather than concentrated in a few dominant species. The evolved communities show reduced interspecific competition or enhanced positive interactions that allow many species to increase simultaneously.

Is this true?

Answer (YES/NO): YES